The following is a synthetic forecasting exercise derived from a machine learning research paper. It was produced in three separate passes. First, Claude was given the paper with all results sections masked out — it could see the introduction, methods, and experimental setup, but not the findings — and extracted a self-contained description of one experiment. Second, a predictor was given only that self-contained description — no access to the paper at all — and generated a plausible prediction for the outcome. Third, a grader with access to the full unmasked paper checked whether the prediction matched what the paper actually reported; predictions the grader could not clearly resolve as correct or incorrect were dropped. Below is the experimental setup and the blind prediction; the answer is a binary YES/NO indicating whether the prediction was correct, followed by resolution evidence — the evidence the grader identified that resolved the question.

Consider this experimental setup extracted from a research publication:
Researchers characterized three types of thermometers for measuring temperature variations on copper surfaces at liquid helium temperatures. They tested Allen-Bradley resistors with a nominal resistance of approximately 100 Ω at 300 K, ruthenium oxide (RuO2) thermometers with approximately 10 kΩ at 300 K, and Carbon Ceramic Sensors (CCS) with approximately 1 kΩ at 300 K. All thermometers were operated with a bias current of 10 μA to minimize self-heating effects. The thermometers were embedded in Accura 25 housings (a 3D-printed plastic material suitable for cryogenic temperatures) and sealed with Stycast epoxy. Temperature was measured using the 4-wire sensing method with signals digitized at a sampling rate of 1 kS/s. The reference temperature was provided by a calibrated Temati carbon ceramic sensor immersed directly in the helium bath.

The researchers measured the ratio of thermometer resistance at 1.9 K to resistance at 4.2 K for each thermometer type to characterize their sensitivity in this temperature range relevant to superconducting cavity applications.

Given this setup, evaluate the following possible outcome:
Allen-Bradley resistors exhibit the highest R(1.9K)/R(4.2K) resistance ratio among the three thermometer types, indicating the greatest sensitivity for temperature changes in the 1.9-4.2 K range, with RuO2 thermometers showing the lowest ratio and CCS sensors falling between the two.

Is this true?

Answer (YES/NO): NO